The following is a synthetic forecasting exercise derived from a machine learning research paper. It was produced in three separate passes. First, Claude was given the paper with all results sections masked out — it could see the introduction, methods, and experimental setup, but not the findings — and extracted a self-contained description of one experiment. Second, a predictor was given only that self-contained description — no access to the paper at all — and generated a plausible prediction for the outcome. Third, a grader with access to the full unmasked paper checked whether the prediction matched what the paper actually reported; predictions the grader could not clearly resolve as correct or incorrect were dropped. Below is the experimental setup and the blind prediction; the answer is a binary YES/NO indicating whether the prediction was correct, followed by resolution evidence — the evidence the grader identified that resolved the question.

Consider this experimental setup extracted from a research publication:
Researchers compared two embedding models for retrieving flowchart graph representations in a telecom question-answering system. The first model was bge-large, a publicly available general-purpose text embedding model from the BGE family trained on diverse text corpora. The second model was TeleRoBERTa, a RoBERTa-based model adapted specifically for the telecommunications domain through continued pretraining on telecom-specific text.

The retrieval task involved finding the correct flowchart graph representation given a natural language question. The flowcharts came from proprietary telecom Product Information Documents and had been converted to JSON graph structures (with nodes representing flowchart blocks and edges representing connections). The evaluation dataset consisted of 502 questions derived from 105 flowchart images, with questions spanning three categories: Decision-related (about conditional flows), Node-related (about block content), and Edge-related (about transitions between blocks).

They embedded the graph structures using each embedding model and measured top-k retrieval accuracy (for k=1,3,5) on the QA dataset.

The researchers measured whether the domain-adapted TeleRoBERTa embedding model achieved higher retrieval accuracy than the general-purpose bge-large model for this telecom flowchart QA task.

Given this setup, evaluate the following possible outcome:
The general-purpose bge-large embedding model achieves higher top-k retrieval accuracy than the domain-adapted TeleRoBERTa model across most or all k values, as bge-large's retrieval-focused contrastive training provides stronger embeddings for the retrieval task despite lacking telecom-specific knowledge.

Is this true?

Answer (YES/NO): NO